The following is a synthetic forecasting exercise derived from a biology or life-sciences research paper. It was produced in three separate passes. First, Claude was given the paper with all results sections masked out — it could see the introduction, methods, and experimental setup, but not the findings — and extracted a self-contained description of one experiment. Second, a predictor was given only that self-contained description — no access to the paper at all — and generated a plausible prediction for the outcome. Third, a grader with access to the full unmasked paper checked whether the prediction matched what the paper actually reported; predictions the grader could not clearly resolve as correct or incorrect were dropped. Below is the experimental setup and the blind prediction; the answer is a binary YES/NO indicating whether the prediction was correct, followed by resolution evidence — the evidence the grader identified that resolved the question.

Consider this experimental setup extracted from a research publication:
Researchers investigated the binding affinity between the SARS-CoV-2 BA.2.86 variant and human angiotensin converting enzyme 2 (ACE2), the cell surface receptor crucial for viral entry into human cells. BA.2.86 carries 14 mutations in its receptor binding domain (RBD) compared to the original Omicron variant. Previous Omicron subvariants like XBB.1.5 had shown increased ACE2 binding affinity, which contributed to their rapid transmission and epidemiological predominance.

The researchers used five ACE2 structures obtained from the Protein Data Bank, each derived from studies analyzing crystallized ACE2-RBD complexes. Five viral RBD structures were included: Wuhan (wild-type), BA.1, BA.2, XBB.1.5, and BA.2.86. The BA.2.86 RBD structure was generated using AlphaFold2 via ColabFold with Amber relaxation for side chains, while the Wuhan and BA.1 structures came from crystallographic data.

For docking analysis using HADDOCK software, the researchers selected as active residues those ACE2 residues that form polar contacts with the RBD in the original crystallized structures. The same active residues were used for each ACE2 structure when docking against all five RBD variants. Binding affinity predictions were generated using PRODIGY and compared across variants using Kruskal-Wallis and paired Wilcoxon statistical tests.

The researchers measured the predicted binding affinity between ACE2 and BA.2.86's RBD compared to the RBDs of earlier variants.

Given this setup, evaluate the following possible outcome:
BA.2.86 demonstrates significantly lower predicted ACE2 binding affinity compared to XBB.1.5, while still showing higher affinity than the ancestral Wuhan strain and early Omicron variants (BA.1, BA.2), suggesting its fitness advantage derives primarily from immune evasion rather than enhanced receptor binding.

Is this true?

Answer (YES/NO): NO